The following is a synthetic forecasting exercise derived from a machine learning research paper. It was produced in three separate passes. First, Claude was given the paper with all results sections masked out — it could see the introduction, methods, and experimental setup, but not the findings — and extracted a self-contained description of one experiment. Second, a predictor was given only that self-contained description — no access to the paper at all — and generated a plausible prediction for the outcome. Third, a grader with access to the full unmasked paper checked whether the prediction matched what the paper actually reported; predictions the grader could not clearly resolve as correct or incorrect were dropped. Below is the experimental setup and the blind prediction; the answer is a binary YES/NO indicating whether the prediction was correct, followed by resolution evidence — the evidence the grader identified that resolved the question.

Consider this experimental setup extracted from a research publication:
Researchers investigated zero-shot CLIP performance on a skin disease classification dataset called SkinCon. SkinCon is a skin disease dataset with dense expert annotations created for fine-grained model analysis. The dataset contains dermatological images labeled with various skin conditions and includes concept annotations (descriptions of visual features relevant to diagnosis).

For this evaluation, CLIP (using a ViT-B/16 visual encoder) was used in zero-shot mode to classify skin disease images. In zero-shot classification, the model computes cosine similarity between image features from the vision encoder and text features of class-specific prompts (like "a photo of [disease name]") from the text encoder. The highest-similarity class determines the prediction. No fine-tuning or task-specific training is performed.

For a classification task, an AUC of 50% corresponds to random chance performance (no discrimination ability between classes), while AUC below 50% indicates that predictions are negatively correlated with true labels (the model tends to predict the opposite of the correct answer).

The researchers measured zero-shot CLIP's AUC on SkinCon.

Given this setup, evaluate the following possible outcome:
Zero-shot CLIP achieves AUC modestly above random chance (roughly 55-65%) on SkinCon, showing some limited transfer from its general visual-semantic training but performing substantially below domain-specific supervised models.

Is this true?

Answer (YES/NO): NO